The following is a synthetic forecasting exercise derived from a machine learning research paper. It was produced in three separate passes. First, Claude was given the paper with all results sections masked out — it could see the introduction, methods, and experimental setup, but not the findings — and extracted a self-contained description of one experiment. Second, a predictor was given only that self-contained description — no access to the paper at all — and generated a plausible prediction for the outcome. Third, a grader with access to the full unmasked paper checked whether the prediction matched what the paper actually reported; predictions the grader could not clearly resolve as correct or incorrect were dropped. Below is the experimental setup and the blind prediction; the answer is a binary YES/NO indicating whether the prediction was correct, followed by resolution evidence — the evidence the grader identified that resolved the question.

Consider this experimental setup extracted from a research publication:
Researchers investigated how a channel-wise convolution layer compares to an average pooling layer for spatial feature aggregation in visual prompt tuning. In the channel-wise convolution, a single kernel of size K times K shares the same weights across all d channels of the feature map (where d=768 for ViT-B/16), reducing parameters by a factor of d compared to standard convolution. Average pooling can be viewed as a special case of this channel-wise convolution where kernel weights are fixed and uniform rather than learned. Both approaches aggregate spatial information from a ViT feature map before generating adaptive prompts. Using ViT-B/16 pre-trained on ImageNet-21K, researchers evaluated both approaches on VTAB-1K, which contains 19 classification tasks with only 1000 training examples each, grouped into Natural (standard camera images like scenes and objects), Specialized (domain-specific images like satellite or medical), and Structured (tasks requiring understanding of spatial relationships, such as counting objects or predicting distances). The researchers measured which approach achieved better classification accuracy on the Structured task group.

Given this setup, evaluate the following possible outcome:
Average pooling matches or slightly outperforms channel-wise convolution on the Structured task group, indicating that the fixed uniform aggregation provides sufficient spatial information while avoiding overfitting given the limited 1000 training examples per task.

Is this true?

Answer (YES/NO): NO